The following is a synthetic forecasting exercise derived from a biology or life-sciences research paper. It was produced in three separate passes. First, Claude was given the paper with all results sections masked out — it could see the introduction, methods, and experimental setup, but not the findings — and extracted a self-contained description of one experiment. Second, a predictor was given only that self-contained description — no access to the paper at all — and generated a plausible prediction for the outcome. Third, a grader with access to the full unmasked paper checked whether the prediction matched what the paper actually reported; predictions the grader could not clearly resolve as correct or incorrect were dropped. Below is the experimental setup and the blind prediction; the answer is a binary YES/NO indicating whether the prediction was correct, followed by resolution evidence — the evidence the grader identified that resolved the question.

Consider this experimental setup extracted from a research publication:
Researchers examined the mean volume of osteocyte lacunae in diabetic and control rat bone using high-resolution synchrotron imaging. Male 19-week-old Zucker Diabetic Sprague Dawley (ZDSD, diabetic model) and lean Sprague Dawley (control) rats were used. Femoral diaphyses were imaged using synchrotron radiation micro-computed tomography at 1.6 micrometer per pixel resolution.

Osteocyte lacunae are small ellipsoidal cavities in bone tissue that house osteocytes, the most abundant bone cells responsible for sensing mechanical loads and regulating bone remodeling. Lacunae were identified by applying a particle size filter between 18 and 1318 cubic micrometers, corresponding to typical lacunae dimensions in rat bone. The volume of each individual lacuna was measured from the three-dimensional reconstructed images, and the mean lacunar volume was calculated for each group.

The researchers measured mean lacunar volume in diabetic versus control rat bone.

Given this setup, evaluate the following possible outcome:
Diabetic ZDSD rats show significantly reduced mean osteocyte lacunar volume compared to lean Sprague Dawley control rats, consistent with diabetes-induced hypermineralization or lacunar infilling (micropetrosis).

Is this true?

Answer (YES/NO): YES